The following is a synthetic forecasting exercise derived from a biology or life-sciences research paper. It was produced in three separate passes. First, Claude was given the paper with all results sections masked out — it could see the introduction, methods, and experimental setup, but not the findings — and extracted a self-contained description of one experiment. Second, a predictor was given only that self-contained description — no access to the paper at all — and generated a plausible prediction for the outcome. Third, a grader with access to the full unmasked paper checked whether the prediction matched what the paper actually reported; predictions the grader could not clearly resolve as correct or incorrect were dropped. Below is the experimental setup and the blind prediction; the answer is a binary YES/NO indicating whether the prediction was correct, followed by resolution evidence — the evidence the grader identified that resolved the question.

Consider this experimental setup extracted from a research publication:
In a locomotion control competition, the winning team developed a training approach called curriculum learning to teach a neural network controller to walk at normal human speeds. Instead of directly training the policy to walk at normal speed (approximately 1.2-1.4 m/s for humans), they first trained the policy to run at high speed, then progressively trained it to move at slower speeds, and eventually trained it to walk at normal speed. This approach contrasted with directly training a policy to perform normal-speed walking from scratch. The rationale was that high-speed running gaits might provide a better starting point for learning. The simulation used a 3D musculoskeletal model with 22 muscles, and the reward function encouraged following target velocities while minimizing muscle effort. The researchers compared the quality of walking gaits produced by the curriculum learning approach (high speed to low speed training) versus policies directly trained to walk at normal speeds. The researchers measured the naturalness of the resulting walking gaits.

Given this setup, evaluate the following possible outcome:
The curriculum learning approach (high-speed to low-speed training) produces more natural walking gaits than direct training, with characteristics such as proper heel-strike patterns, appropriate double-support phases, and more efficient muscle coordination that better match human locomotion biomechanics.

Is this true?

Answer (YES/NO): NO